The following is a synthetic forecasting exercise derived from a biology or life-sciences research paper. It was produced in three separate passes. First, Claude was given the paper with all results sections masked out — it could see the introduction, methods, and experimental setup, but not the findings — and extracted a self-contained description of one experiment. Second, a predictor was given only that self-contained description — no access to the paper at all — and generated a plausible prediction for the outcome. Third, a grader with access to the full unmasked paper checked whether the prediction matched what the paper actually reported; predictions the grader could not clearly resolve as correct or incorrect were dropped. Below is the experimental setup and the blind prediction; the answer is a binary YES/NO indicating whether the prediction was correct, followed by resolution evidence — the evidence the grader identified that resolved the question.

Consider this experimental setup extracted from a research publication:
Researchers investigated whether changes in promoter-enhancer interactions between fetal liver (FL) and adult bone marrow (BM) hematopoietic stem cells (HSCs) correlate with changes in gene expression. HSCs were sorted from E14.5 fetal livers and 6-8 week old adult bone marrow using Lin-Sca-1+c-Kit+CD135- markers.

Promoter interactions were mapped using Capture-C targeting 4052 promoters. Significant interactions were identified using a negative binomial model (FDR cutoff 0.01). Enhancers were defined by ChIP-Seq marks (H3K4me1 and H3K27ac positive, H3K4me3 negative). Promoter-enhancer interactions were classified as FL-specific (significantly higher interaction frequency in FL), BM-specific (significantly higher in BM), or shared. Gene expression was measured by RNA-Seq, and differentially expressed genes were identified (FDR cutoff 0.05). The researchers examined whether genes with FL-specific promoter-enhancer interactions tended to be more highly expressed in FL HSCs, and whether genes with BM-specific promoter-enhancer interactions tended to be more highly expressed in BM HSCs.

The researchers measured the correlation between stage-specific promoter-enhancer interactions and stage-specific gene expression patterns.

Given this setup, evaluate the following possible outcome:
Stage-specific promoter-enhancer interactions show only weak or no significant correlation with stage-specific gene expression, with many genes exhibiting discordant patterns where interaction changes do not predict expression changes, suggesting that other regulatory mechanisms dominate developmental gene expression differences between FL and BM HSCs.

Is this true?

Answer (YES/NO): NO